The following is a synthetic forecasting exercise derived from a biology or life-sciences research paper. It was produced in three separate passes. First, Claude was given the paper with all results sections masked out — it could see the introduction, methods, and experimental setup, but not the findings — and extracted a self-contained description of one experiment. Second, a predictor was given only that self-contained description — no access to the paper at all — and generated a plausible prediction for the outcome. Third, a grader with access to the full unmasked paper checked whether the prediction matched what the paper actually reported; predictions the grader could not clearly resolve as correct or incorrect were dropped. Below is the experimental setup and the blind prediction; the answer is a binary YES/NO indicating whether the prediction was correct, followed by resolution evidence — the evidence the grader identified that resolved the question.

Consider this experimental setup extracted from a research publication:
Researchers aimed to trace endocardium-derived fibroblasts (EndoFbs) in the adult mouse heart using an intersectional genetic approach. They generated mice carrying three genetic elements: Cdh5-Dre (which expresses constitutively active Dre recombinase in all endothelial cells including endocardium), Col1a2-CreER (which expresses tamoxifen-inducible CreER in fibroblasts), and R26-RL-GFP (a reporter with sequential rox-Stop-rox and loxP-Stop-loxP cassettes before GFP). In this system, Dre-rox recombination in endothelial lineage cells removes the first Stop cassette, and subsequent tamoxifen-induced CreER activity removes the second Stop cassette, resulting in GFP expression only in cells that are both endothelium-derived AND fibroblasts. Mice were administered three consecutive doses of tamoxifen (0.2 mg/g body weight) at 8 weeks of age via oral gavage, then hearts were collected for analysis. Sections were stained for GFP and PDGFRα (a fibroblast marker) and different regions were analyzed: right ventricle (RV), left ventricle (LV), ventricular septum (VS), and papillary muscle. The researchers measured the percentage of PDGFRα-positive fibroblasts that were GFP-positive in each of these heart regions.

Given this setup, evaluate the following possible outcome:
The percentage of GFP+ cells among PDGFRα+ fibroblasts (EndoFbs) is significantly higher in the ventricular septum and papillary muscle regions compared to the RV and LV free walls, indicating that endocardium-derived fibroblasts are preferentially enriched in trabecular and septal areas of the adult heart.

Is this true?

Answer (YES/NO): YES